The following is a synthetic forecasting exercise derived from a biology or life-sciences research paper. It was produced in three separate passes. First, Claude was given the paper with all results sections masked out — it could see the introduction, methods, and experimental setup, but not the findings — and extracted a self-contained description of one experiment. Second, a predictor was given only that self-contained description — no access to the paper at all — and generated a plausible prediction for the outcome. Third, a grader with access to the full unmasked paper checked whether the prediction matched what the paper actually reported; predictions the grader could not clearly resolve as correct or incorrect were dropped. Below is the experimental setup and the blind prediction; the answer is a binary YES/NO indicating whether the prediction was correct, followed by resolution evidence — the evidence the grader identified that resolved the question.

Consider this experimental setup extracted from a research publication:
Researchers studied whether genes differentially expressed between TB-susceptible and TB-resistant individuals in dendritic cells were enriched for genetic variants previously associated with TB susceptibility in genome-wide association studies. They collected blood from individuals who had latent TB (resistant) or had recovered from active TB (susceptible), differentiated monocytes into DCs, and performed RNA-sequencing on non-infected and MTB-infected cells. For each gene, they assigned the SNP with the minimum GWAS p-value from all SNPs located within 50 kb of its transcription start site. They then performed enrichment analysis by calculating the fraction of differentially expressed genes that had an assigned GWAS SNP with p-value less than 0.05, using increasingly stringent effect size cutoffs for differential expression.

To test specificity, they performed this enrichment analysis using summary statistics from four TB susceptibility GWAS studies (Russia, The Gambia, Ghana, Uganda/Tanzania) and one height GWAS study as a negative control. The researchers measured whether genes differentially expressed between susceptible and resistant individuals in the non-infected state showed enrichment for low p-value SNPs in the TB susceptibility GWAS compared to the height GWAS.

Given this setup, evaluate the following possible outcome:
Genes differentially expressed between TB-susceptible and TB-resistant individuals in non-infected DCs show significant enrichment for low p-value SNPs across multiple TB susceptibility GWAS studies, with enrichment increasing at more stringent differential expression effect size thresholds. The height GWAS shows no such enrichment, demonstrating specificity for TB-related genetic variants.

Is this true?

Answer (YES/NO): YES